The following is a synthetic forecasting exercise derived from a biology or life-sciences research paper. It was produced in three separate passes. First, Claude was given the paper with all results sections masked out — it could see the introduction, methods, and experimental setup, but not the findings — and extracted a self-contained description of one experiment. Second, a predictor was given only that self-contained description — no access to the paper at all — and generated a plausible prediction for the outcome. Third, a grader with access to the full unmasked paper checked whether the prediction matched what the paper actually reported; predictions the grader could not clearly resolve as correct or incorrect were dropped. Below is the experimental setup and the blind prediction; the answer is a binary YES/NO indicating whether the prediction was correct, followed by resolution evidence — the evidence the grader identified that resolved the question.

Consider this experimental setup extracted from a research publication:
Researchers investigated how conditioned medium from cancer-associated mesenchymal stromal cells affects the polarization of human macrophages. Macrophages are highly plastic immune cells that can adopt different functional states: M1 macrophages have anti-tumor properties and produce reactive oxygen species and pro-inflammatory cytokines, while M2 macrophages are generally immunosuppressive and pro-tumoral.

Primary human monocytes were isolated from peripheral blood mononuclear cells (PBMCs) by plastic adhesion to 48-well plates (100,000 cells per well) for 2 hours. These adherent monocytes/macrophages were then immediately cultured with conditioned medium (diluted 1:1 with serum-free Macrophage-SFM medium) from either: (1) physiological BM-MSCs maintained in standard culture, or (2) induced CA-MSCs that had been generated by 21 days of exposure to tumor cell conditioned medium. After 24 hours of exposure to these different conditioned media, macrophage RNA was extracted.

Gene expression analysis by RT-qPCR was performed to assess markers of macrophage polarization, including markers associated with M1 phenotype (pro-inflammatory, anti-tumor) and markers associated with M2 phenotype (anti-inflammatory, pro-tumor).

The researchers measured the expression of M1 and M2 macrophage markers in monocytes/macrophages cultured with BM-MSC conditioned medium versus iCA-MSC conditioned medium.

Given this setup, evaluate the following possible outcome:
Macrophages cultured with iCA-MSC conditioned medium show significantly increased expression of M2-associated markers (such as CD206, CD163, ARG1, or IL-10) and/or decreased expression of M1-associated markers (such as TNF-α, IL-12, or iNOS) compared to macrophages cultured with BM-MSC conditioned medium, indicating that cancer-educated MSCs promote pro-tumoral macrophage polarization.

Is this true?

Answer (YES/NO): YES